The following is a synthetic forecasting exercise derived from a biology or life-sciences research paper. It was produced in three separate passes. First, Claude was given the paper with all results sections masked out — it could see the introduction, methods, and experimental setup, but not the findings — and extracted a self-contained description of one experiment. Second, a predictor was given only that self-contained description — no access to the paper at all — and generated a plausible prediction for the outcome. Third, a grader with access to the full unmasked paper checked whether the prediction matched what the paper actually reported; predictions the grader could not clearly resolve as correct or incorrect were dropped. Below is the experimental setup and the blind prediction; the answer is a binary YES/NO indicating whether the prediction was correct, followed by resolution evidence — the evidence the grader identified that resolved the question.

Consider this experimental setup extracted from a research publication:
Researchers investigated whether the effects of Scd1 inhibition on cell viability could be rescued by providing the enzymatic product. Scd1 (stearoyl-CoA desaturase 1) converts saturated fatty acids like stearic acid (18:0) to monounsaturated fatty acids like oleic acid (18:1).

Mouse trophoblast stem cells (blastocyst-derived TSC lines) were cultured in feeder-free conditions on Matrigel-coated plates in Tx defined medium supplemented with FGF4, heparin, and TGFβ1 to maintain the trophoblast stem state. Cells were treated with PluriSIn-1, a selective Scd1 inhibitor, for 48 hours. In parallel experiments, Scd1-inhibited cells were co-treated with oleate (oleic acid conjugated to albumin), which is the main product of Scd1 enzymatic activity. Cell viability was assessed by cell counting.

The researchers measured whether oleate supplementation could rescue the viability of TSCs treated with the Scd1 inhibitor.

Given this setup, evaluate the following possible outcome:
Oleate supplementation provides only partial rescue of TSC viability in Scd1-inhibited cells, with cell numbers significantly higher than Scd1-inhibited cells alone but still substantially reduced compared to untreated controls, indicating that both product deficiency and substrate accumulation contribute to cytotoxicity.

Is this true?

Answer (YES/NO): NO